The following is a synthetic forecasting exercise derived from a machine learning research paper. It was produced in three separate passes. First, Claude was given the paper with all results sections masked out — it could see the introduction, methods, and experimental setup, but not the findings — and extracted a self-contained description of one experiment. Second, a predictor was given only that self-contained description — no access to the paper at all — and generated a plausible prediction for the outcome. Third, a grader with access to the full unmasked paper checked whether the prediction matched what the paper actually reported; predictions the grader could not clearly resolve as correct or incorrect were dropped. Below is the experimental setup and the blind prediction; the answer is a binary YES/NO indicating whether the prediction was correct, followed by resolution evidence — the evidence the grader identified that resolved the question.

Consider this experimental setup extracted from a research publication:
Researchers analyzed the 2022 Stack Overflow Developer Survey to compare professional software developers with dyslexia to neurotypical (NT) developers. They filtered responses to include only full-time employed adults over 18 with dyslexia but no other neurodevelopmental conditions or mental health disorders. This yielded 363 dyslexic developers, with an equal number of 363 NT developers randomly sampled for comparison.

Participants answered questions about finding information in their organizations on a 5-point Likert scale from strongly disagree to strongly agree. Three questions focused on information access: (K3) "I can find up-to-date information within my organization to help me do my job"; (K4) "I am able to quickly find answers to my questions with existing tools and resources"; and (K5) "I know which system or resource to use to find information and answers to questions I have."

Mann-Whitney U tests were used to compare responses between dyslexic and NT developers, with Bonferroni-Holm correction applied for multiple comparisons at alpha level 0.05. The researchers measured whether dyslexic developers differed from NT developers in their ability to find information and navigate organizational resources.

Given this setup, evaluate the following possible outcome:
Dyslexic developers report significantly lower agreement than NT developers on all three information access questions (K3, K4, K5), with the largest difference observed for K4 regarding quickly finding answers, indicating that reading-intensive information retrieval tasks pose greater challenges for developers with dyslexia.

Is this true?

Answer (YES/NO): NO